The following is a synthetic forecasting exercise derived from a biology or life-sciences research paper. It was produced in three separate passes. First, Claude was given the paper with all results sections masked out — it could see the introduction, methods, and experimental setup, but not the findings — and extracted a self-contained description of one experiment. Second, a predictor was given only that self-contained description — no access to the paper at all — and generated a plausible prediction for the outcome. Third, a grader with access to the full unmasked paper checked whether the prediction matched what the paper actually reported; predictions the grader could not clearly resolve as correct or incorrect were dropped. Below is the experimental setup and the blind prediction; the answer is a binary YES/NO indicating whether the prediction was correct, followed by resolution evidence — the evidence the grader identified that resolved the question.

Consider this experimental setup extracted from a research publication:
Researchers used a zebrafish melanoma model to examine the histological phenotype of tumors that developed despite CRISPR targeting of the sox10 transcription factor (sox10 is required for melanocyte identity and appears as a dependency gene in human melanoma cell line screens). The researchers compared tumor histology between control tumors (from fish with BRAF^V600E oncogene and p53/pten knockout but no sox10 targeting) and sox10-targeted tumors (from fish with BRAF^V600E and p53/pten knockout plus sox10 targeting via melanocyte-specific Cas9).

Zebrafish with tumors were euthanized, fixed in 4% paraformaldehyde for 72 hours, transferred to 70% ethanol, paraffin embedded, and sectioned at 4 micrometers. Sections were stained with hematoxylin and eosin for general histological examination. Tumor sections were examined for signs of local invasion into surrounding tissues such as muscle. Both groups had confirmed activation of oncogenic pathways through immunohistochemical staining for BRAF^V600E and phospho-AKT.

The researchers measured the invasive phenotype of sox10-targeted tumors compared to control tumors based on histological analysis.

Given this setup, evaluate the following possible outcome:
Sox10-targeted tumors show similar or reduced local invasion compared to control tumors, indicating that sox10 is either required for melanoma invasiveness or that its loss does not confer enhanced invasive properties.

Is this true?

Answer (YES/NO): NO